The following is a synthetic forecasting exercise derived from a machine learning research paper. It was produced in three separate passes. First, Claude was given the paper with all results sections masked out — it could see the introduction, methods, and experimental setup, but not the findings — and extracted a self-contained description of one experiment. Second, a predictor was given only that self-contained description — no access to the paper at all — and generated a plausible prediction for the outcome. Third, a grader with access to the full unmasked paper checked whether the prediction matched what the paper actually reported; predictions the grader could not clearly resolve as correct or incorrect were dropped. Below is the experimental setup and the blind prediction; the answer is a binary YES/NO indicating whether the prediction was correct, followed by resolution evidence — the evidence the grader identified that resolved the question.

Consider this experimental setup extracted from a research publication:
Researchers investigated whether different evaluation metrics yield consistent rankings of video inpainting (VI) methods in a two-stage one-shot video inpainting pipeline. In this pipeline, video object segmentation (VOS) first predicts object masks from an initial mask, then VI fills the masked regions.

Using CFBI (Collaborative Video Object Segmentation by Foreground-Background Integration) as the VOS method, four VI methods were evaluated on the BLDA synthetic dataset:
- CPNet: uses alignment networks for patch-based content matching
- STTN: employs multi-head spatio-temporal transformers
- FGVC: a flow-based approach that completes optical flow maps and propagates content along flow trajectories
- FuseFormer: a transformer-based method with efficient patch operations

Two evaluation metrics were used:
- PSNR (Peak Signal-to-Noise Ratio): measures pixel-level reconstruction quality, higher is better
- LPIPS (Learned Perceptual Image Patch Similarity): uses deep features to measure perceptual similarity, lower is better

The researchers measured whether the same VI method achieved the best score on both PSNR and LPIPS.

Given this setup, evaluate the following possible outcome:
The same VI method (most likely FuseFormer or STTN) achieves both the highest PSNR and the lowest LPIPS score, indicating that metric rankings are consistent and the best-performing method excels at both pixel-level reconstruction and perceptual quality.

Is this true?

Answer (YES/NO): NO